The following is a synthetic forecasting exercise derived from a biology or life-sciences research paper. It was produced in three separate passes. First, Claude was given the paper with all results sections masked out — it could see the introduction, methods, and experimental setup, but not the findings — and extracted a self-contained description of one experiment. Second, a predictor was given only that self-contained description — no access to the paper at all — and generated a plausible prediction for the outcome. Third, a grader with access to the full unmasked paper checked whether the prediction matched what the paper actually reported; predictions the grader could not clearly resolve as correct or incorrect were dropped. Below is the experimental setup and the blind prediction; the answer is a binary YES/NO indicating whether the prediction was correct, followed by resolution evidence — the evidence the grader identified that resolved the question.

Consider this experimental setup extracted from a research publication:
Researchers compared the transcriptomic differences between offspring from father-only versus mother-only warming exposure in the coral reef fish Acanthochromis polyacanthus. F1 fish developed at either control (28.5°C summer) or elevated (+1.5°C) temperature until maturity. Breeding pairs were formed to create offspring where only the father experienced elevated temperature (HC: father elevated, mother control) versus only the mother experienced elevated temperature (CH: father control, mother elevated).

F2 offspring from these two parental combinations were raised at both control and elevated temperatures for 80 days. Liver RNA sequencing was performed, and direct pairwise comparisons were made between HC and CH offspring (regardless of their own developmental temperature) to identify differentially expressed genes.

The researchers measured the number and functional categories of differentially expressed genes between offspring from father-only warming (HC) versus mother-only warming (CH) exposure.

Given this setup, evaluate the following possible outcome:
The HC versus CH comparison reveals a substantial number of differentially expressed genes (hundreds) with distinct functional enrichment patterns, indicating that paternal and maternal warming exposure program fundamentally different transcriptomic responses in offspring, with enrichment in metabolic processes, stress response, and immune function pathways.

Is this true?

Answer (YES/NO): NO